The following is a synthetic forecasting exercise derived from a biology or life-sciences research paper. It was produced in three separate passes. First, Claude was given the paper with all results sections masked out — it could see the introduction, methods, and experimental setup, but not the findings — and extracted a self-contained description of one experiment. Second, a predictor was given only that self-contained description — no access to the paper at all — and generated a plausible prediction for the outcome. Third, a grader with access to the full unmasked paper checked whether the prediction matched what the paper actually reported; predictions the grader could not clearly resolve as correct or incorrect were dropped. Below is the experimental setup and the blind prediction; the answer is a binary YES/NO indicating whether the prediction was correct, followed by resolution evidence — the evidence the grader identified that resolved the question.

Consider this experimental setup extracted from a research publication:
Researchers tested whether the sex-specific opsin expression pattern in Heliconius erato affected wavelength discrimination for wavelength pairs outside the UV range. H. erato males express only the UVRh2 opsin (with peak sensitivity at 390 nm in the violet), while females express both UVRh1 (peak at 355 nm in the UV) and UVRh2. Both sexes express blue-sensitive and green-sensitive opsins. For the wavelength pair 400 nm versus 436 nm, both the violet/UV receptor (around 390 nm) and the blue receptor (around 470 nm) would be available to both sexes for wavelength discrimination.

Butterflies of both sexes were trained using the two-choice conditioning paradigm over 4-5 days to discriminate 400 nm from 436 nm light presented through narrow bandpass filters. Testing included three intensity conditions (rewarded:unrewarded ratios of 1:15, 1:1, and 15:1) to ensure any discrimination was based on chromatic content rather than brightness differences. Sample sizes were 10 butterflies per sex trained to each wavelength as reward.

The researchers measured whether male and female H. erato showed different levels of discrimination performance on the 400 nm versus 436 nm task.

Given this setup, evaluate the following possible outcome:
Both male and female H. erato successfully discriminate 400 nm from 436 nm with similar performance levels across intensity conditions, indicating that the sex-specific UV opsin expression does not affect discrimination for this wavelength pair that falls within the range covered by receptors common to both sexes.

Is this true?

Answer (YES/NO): YES